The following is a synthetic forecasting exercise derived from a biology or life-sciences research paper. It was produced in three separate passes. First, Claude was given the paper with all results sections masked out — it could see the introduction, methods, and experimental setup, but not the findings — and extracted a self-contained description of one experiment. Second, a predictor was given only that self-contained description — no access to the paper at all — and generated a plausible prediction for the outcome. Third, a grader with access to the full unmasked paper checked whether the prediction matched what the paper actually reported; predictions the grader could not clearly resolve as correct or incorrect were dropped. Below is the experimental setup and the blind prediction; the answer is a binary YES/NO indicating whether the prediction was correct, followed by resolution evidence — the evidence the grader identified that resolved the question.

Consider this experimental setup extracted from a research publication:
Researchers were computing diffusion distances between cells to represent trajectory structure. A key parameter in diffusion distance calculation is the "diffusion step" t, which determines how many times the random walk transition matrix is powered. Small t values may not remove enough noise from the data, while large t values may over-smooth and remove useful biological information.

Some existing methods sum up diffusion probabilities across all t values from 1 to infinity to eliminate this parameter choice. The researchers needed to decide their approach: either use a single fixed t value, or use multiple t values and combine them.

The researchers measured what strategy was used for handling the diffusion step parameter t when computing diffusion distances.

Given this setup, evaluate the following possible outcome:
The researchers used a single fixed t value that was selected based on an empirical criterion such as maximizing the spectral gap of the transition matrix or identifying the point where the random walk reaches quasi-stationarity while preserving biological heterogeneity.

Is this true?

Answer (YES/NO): NO